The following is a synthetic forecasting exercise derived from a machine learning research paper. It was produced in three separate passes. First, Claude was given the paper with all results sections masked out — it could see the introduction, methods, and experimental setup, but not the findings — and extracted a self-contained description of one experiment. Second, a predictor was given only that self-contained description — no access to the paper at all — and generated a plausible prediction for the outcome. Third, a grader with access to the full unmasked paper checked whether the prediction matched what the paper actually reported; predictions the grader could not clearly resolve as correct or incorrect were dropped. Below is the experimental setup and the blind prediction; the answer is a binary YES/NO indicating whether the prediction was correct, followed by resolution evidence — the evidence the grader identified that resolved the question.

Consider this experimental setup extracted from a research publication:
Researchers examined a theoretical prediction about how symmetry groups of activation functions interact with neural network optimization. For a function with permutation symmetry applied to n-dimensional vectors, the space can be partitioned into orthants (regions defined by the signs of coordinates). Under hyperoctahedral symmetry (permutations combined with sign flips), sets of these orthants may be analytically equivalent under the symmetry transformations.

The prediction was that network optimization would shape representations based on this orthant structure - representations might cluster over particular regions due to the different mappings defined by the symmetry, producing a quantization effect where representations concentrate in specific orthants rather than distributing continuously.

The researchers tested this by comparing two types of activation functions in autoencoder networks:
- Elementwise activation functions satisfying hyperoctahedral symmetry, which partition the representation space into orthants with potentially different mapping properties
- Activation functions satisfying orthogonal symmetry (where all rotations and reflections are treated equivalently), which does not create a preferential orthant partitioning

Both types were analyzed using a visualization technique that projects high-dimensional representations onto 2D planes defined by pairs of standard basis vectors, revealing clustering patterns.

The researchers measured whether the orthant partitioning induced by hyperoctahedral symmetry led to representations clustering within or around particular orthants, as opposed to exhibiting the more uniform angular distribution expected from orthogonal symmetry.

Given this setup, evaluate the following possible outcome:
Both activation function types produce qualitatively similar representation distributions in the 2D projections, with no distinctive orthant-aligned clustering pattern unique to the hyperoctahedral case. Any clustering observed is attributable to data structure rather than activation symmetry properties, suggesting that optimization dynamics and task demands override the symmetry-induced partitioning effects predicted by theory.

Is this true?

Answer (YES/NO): NO